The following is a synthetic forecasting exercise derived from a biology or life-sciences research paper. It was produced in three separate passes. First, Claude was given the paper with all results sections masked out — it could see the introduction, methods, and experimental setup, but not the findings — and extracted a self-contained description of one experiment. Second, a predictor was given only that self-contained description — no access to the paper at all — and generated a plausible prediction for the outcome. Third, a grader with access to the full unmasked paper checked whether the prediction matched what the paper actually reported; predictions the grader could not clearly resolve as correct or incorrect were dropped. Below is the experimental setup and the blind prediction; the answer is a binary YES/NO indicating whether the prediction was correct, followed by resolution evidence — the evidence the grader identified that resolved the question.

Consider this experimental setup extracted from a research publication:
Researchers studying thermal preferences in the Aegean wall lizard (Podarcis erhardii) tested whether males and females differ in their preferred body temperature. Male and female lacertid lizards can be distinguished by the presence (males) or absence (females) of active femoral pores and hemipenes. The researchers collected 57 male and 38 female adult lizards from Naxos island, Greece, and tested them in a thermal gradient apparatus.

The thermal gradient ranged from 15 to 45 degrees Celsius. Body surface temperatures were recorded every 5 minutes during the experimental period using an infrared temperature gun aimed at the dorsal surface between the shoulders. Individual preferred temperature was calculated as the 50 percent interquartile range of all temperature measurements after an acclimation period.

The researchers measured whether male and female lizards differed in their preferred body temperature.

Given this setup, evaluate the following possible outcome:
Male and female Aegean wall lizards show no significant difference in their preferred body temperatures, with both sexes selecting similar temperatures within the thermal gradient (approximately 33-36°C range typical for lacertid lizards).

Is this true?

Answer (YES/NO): YES